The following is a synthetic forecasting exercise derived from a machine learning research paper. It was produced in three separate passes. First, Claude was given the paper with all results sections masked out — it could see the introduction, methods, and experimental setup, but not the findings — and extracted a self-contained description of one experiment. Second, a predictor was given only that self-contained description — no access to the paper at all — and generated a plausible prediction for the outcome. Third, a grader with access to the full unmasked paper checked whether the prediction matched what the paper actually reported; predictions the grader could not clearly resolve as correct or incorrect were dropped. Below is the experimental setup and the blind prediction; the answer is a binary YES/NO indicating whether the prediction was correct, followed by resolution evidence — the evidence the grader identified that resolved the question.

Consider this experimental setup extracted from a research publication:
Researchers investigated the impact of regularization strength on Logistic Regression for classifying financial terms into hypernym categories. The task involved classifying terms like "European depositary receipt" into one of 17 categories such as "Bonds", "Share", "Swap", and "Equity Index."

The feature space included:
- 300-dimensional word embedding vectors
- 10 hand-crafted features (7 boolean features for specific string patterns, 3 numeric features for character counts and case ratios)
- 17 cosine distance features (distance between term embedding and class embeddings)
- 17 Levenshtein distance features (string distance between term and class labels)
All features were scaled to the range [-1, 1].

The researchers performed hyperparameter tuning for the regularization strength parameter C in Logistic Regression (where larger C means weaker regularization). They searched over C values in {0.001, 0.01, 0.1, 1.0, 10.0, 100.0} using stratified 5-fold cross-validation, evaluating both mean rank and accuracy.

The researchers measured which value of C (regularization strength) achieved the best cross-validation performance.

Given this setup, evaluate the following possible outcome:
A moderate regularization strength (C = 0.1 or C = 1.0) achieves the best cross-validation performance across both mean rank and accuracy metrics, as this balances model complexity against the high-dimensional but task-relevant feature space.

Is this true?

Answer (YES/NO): YES